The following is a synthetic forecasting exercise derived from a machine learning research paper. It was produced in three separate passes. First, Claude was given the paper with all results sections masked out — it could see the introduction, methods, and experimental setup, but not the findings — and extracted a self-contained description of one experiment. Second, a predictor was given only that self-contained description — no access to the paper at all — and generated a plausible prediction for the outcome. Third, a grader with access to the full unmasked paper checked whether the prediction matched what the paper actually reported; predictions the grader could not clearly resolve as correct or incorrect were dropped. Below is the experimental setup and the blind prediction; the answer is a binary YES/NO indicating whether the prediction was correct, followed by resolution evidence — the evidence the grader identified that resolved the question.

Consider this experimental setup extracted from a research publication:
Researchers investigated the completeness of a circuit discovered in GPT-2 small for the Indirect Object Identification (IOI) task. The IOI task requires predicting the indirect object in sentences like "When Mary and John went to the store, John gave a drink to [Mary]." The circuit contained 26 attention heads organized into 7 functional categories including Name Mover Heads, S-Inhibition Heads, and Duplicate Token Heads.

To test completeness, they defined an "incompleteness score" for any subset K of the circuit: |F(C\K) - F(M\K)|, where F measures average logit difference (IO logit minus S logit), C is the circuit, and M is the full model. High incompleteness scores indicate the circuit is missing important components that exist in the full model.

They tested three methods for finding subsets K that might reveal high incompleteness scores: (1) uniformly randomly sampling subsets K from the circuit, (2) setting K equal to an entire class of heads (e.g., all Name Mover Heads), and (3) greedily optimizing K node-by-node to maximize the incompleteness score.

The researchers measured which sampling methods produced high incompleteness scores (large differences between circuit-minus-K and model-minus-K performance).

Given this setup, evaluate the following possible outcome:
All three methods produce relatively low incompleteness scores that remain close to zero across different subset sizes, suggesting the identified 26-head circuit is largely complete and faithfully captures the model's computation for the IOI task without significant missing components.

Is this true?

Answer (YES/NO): NO